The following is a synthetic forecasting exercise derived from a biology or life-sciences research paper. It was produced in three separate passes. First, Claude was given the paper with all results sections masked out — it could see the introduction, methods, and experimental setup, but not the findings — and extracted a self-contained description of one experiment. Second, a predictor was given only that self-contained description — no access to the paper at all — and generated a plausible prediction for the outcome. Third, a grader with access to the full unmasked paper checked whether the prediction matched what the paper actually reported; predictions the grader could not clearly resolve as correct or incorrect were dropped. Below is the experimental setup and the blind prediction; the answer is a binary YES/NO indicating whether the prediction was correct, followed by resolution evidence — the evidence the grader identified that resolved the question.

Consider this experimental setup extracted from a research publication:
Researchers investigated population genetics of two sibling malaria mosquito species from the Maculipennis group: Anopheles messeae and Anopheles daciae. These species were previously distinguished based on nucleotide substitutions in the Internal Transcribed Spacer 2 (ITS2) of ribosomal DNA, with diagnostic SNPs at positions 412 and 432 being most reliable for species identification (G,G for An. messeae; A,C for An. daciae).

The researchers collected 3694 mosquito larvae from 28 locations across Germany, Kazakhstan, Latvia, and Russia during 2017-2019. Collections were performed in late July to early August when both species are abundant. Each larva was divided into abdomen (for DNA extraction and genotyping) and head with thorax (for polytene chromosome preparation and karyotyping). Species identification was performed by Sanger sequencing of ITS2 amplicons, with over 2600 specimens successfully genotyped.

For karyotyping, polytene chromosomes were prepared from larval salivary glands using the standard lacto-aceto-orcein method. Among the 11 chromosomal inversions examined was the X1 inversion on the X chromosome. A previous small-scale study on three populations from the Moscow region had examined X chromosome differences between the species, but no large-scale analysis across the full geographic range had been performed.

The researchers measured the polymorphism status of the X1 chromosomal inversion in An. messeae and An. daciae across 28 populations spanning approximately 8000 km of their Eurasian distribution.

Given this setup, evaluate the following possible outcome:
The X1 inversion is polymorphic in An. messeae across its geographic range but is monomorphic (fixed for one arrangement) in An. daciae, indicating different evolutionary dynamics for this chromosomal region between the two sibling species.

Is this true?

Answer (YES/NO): NO